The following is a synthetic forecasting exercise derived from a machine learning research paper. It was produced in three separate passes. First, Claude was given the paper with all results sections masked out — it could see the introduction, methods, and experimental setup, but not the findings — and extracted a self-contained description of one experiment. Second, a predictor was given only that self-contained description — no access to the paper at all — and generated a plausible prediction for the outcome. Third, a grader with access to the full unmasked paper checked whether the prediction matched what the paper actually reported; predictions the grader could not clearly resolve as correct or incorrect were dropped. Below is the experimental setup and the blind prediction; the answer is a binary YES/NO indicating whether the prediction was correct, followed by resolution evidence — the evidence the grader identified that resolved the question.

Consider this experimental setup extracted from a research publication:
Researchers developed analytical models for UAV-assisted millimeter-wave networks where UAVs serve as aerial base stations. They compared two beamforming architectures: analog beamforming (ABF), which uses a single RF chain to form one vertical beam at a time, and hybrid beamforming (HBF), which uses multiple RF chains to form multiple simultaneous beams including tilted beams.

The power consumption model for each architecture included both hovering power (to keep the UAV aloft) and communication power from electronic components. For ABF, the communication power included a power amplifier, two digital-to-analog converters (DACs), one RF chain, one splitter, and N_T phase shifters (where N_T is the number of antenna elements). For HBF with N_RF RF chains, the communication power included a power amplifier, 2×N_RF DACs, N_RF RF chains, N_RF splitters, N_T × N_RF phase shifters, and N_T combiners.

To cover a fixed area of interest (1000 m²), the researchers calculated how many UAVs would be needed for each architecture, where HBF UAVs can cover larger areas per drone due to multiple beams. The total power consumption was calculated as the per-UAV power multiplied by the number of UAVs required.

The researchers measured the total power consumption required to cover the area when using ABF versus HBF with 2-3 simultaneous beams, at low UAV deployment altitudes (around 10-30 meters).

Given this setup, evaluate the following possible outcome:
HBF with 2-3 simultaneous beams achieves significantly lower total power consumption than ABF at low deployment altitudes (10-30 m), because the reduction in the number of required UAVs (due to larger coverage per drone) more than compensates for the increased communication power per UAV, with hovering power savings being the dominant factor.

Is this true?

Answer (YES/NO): YES